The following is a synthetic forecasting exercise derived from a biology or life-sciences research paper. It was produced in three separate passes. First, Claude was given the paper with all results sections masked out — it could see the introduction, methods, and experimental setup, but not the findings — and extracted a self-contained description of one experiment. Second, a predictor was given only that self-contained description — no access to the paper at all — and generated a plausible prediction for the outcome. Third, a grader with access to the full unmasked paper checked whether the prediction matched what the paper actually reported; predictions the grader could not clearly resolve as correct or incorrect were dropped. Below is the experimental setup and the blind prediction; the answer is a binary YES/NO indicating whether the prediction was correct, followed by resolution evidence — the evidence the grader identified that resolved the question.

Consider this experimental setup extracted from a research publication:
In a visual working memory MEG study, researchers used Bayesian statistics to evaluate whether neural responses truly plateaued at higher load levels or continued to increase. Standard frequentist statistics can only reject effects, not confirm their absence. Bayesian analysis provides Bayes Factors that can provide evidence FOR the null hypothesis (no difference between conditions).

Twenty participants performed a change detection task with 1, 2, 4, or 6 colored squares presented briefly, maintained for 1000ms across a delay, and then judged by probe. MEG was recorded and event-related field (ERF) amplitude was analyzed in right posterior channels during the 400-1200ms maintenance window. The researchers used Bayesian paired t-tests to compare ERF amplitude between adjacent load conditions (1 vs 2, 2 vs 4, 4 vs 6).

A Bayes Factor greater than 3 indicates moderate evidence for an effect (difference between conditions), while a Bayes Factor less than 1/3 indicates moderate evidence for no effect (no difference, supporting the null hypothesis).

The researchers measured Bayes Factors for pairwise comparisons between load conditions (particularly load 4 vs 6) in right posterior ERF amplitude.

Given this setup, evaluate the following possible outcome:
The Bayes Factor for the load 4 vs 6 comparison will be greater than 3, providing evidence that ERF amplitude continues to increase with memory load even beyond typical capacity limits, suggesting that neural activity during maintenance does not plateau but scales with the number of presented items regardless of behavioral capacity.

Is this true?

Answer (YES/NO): NO